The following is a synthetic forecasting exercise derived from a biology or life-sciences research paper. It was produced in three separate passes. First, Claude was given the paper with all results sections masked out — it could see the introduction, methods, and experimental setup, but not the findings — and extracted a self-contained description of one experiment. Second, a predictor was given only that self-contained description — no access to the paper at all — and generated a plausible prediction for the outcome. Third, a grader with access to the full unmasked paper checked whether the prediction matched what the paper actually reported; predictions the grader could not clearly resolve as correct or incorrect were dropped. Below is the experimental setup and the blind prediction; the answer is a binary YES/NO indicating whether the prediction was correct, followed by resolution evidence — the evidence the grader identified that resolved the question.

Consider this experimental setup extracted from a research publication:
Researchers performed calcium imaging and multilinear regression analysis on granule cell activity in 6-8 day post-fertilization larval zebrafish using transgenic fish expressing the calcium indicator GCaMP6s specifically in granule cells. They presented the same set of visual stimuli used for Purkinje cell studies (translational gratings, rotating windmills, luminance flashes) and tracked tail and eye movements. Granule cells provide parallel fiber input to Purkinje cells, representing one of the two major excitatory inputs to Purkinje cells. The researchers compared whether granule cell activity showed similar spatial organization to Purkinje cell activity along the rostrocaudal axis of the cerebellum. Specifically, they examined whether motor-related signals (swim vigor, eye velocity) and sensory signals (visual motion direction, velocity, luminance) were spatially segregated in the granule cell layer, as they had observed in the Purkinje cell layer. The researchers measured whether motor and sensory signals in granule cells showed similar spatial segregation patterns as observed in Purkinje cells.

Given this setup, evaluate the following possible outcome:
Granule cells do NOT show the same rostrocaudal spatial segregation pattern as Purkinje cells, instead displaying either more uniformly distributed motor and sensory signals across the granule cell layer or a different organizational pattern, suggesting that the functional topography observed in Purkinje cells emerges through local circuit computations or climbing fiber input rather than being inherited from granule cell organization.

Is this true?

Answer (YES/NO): YES